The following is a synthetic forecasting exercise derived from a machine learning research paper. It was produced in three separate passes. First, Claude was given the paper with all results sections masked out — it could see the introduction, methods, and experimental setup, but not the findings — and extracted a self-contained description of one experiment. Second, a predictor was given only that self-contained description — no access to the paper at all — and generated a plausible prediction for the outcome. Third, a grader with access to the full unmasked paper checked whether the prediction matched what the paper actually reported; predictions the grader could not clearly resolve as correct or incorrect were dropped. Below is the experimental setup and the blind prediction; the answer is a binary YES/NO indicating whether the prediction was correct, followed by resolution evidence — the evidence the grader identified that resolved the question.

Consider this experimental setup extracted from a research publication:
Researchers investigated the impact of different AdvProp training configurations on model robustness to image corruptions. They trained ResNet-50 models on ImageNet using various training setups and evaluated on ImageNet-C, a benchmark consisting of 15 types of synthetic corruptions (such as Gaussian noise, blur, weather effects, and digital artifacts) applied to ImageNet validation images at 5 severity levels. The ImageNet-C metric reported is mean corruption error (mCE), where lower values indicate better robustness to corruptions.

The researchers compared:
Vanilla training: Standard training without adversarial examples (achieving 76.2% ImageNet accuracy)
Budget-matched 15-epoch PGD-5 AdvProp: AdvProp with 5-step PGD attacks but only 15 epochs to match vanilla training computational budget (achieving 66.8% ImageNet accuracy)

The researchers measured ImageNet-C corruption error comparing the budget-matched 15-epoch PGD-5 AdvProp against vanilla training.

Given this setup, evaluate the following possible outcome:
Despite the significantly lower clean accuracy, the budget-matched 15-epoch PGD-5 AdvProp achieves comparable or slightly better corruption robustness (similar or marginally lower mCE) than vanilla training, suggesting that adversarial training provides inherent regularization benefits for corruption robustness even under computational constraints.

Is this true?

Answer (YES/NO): NO